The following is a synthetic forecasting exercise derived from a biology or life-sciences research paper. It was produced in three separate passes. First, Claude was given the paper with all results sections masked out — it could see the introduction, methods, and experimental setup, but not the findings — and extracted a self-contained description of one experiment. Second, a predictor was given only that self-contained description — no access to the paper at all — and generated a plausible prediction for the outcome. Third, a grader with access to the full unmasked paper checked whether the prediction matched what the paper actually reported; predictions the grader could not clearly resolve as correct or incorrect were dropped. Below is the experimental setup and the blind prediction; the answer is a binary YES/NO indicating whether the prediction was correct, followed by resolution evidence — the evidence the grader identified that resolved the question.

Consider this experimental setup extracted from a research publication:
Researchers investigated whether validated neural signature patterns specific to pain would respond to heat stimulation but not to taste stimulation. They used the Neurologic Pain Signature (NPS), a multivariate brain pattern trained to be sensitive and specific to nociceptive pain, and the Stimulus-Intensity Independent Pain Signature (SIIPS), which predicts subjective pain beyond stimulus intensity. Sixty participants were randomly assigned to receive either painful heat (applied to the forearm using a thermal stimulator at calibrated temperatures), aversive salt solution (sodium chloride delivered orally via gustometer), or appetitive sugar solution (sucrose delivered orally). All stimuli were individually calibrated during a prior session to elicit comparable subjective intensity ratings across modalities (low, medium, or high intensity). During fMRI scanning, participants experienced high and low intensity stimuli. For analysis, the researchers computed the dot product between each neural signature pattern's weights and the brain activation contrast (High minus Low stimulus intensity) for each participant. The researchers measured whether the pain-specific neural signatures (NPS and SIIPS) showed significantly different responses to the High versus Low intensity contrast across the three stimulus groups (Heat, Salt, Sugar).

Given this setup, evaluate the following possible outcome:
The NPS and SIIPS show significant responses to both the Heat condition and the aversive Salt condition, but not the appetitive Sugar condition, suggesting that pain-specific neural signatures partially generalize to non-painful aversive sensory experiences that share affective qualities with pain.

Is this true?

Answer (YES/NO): YES